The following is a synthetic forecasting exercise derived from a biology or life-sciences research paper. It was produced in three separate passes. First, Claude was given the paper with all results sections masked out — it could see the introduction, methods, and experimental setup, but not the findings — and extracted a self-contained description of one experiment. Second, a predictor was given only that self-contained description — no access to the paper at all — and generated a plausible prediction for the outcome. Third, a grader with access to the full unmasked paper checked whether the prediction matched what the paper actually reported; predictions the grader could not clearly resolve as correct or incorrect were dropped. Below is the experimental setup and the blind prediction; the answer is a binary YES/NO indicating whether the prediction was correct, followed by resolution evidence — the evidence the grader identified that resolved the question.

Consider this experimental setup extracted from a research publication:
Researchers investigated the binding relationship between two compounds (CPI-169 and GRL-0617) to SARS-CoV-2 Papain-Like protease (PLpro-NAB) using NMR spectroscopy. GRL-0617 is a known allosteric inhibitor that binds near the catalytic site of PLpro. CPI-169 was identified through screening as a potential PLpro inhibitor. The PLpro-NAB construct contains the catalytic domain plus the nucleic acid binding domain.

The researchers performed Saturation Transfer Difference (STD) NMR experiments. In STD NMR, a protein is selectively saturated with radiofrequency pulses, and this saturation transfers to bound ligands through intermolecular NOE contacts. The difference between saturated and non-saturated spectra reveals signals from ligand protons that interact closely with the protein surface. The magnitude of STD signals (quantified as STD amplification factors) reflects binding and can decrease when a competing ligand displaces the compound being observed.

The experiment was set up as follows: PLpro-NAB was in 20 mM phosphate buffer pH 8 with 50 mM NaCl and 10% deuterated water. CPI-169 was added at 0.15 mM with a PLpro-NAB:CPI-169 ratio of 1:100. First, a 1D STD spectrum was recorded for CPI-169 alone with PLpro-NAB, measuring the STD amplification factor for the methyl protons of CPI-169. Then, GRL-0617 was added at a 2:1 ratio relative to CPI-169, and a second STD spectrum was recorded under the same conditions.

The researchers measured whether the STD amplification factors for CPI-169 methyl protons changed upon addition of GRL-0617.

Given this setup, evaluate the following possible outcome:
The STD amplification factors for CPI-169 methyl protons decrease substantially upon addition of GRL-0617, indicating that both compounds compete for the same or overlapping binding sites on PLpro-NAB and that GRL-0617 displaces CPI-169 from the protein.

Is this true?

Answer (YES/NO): YES